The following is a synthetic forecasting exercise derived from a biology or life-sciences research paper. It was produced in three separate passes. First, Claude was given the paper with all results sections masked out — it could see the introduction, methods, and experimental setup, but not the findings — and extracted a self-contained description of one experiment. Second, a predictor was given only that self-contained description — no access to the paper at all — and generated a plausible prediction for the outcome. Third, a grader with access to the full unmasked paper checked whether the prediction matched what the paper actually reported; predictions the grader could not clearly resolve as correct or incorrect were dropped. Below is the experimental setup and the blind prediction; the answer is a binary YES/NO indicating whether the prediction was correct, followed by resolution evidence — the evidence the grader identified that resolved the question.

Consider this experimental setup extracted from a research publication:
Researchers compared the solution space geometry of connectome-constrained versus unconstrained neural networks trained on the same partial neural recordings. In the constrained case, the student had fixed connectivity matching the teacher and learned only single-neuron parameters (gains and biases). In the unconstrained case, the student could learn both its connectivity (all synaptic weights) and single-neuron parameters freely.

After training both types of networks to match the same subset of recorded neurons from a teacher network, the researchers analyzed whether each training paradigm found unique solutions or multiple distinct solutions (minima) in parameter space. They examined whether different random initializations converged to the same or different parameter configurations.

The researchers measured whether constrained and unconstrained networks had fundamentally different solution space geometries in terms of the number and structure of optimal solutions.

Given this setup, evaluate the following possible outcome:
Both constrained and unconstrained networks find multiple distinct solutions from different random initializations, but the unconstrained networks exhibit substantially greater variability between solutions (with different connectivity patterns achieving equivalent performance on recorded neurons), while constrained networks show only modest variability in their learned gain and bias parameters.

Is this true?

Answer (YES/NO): NO